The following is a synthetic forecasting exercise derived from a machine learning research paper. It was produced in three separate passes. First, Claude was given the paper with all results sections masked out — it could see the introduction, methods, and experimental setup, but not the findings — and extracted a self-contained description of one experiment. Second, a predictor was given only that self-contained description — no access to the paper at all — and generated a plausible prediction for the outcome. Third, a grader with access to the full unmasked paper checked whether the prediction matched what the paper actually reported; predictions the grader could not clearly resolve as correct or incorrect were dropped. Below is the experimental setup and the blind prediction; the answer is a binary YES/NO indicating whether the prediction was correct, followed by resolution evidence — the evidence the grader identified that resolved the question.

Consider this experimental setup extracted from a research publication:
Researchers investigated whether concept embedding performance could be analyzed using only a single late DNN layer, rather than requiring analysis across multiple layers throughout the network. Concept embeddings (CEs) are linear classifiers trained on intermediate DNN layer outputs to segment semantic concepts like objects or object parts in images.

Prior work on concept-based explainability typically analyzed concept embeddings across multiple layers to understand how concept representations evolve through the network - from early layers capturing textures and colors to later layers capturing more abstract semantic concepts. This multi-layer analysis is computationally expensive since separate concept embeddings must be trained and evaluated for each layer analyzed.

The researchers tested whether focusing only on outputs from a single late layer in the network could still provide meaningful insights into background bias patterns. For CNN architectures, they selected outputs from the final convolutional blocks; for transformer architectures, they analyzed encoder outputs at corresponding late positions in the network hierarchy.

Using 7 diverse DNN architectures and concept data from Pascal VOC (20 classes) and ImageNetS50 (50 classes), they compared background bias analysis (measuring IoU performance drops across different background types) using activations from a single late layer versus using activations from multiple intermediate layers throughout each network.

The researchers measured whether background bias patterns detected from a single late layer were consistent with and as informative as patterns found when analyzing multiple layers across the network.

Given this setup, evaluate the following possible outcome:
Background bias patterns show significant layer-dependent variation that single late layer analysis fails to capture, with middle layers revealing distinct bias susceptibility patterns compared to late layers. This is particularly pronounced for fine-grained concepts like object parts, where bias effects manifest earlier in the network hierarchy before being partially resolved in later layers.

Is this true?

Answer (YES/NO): NO